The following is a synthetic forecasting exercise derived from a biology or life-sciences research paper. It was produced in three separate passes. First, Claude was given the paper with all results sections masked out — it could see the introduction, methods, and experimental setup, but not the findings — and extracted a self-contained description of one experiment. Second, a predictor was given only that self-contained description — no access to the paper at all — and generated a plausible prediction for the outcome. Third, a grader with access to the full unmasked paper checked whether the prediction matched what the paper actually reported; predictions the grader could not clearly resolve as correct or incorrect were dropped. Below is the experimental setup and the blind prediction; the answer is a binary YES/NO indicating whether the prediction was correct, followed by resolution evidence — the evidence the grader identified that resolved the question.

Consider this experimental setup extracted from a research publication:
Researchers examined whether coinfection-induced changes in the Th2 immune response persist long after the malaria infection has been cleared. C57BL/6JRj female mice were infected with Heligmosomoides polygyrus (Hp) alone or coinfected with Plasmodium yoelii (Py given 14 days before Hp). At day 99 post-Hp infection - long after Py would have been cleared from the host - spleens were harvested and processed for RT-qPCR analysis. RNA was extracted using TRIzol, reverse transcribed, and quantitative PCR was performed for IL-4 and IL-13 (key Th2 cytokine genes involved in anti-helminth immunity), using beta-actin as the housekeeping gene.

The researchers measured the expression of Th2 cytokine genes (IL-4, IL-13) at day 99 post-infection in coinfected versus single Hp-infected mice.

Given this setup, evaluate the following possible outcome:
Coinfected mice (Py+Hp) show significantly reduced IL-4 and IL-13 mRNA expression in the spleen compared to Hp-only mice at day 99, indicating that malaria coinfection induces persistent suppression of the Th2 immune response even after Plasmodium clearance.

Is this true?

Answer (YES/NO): YES